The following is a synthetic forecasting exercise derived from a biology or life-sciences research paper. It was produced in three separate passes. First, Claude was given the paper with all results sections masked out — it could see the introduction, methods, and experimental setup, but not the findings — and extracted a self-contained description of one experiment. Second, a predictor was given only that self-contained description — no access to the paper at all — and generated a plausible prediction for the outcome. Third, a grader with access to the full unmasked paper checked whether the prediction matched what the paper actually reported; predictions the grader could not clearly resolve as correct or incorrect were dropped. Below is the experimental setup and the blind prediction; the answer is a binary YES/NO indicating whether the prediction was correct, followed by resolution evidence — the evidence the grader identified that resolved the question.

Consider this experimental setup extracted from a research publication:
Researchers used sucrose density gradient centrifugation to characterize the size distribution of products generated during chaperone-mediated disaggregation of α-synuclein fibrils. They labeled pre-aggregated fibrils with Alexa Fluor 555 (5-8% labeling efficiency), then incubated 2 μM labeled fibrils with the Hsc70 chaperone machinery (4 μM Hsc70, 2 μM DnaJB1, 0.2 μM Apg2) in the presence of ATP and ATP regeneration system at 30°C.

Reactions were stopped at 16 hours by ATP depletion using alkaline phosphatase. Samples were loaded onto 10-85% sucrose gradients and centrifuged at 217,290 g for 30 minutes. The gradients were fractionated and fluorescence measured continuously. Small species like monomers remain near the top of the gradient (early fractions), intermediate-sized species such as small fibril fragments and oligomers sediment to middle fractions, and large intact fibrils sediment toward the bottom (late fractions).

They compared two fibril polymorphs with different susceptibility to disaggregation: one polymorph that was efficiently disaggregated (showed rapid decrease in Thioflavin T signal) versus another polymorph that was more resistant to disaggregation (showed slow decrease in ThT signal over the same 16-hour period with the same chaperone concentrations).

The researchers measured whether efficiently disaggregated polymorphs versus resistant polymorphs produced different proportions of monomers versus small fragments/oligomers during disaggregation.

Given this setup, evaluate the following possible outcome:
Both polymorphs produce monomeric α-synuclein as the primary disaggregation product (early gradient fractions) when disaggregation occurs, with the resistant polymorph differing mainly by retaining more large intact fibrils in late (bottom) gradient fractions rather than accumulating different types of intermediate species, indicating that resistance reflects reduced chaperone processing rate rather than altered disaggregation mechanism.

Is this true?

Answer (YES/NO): NO